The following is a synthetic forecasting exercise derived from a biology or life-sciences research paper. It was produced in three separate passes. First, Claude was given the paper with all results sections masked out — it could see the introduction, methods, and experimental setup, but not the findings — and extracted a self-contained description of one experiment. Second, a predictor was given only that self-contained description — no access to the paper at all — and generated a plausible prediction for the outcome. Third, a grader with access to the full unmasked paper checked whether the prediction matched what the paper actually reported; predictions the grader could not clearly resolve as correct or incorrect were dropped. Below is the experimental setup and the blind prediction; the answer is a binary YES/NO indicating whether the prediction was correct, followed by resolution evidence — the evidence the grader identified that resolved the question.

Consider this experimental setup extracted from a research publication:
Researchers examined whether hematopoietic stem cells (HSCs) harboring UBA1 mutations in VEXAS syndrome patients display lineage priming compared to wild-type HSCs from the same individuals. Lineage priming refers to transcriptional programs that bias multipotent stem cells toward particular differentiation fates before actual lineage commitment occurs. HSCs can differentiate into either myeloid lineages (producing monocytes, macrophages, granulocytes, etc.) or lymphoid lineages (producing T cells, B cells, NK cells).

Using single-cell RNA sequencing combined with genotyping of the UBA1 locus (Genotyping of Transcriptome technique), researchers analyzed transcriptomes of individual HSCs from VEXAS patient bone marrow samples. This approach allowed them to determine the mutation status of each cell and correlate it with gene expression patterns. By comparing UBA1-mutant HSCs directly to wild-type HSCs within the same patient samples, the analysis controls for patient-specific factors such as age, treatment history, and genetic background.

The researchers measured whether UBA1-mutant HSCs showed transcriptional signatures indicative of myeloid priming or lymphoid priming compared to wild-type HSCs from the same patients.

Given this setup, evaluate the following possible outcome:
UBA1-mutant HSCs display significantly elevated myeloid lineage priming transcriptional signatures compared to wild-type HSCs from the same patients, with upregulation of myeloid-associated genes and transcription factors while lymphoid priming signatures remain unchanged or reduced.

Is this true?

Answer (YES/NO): YES